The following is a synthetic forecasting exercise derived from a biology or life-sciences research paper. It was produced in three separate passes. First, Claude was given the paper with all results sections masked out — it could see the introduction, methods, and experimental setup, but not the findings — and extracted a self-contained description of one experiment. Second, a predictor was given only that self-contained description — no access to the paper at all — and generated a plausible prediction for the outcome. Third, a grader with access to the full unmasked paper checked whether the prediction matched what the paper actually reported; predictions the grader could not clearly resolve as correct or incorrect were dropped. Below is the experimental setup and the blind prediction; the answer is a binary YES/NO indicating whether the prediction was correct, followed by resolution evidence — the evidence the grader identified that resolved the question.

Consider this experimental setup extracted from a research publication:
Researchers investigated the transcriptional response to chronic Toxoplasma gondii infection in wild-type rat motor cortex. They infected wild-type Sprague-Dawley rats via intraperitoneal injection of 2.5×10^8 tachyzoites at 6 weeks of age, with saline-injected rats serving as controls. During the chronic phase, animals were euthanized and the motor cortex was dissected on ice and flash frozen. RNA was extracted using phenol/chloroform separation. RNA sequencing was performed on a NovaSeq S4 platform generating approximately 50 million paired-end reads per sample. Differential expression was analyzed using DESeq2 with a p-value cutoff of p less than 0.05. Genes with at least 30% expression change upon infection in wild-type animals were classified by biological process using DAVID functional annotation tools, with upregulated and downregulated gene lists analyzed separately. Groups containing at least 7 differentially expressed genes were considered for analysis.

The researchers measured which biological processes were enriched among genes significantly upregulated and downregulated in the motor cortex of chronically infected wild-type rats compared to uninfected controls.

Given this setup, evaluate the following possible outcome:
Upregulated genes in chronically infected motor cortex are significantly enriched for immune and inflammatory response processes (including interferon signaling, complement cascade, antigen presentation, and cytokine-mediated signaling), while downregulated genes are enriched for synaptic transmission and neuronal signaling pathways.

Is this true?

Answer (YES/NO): NO